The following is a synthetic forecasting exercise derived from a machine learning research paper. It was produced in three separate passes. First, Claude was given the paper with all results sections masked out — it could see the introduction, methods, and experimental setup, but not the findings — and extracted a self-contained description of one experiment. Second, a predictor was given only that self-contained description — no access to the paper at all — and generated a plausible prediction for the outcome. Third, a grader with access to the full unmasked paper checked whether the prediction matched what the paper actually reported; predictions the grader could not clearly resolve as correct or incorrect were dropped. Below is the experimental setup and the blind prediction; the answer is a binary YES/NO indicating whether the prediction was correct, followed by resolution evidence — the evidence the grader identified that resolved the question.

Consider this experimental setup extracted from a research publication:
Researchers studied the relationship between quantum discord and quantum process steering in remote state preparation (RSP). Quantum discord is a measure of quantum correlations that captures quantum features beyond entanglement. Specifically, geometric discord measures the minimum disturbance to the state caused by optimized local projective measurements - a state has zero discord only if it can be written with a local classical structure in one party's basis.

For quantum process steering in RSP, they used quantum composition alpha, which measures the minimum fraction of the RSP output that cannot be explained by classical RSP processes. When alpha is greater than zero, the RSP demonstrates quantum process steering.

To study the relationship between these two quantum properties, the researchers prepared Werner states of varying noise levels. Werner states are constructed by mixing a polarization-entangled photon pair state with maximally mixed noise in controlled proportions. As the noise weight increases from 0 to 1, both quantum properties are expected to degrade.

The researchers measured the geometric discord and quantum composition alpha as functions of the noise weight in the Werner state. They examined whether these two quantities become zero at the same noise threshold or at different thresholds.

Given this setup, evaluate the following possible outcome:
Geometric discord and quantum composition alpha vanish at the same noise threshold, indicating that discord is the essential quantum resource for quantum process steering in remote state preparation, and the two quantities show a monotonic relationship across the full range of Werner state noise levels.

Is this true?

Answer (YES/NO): NO